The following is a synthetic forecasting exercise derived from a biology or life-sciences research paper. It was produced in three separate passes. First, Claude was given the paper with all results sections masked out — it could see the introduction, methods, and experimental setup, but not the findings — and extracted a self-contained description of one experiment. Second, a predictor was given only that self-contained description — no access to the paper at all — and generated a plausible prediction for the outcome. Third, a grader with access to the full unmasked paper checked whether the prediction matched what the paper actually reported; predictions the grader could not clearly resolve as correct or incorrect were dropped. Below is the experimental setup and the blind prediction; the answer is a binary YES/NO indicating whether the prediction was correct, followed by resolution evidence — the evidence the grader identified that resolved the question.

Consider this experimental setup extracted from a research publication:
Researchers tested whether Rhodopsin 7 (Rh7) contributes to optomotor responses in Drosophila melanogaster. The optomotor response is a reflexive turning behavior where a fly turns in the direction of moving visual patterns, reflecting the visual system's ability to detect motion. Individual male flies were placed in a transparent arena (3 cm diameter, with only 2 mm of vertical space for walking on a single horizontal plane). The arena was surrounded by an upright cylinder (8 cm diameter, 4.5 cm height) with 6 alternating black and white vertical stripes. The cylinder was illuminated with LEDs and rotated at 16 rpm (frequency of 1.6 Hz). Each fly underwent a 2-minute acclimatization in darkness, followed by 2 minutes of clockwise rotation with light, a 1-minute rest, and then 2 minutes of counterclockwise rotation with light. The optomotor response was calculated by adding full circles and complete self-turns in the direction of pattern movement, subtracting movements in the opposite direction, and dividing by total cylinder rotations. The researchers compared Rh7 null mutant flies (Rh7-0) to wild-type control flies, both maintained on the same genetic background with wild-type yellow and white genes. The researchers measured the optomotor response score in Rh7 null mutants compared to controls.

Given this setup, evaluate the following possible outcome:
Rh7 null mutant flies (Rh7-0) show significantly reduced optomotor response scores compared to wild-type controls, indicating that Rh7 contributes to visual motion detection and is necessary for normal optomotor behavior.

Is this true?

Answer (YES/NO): YES